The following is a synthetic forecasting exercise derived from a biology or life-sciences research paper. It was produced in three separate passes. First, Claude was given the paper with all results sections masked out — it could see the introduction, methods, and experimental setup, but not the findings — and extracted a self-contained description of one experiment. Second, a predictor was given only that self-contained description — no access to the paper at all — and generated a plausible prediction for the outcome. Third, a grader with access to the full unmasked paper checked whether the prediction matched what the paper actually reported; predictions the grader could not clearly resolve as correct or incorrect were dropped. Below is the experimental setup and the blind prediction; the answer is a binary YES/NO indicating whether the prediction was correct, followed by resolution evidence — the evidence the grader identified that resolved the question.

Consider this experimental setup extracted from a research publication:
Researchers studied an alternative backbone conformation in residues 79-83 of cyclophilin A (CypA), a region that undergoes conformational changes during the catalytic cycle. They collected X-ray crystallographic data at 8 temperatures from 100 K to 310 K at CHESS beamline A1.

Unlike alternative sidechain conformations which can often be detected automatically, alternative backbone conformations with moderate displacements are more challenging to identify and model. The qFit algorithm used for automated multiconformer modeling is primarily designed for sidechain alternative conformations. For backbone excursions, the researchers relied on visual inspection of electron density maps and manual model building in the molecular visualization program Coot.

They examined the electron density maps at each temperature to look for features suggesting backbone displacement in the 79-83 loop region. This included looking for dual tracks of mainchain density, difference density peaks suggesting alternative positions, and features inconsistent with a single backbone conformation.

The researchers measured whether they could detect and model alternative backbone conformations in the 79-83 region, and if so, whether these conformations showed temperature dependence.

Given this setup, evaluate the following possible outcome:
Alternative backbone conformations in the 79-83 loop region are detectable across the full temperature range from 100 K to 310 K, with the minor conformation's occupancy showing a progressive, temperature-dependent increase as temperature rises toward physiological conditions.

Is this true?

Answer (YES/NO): NO